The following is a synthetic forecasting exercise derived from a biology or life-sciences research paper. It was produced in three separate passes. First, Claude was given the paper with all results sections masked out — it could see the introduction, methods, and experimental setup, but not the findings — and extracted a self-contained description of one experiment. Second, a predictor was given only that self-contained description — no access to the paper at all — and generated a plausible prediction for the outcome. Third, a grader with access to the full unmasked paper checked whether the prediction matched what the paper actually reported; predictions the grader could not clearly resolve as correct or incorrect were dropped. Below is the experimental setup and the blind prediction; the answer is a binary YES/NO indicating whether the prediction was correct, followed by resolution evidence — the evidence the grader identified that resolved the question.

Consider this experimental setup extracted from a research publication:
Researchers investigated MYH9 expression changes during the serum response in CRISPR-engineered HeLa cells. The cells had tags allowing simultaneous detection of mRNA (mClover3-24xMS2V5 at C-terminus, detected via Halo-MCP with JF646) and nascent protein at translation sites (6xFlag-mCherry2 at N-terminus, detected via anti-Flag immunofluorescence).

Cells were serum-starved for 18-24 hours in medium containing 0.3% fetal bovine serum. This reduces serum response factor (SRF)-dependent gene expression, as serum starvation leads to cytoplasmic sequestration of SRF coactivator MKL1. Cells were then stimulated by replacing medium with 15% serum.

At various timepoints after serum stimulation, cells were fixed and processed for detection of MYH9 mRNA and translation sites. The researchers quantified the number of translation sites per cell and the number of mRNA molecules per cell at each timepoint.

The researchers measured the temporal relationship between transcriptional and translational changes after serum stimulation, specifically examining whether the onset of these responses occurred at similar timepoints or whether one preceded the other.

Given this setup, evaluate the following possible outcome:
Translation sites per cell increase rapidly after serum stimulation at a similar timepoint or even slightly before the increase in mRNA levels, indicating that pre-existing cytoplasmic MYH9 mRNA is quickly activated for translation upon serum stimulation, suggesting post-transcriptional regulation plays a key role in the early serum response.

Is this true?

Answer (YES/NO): NO